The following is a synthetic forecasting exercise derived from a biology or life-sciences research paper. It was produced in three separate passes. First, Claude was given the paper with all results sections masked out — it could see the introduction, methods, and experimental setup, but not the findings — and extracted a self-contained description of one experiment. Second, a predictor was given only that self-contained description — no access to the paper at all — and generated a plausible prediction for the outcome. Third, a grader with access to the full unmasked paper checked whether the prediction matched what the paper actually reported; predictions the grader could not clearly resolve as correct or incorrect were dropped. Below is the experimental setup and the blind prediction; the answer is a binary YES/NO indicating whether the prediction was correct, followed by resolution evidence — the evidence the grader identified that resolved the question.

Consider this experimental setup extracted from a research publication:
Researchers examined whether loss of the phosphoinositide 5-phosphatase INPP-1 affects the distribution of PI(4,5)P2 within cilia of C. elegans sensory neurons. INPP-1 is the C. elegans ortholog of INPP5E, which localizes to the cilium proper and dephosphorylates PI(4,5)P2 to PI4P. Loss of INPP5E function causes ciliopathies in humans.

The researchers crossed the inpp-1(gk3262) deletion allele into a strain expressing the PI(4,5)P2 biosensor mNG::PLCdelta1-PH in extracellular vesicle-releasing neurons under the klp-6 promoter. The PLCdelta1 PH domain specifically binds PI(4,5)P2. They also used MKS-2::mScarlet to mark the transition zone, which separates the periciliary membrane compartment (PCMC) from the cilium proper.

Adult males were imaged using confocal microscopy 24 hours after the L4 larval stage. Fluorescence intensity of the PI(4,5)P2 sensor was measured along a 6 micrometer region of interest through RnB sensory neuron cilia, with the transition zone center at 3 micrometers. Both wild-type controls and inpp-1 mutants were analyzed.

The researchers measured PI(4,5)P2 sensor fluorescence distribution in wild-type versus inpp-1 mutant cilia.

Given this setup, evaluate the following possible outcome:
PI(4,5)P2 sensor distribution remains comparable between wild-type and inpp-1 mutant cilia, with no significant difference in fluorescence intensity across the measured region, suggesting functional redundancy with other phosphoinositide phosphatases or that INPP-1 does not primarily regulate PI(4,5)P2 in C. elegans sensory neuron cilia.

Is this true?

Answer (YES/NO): NO